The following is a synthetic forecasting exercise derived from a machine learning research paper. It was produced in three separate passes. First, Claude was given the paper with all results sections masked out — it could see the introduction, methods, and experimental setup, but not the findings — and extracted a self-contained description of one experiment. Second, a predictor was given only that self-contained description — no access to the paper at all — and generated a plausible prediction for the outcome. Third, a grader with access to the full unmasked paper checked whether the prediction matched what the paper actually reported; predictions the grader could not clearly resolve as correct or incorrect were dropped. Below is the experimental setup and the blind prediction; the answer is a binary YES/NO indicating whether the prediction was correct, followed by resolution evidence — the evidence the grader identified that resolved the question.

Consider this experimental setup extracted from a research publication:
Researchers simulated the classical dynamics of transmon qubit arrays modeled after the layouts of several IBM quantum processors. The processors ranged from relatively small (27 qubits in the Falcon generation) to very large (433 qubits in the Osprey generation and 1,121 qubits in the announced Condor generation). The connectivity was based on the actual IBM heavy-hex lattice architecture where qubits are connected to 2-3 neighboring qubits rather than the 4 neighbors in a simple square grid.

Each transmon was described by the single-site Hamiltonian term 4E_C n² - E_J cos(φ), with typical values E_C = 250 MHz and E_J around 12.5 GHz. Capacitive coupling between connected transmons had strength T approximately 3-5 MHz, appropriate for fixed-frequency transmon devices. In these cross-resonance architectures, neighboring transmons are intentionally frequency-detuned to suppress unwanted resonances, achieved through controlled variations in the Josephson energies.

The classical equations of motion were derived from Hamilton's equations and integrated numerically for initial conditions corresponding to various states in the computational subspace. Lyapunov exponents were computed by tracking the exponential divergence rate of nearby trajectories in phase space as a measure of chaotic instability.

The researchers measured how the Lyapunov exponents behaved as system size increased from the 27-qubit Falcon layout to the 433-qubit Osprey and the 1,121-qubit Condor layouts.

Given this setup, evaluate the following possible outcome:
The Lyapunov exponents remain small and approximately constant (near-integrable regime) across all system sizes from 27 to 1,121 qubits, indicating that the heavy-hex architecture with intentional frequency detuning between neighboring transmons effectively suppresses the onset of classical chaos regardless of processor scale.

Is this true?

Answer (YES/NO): NO